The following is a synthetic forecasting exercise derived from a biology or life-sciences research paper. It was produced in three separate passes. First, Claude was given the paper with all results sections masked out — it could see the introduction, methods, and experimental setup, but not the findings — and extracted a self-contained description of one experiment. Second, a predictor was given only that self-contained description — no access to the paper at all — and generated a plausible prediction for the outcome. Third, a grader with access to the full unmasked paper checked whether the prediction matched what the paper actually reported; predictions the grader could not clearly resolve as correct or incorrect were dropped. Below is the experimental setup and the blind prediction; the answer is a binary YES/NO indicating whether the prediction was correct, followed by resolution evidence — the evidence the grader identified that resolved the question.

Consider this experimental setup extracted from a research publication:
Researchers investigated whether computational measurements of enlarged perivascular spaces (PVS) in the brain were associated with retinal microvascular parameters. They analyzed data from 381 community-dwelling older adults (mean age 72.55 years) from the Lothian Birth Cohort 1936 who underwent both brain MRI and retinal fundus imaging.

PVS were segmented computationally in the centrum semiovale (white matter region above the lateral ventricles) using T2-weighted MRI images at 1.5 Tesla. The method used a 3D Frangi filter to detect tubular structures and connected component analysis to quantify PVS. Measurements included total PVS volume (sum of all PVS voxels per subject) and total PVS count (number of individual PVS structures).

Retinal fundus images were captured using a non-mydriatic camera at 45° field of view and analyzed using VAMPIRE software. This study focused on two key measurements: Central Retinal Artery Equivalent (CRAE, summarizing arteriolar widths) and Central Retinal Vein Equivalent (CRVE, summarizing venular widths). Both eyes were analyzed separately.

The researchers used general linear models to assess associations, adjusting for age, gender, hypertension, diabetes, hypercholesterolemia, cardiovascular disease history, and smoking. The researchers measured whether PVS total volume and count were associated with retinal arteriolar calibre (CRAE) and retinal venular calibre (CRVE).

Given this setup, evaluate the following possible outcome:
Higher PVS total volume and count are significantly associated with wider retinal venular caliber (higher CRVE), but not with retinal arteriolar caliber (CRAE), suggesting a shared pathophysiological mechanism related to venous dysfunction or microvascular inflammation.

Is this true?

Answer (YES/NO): NO